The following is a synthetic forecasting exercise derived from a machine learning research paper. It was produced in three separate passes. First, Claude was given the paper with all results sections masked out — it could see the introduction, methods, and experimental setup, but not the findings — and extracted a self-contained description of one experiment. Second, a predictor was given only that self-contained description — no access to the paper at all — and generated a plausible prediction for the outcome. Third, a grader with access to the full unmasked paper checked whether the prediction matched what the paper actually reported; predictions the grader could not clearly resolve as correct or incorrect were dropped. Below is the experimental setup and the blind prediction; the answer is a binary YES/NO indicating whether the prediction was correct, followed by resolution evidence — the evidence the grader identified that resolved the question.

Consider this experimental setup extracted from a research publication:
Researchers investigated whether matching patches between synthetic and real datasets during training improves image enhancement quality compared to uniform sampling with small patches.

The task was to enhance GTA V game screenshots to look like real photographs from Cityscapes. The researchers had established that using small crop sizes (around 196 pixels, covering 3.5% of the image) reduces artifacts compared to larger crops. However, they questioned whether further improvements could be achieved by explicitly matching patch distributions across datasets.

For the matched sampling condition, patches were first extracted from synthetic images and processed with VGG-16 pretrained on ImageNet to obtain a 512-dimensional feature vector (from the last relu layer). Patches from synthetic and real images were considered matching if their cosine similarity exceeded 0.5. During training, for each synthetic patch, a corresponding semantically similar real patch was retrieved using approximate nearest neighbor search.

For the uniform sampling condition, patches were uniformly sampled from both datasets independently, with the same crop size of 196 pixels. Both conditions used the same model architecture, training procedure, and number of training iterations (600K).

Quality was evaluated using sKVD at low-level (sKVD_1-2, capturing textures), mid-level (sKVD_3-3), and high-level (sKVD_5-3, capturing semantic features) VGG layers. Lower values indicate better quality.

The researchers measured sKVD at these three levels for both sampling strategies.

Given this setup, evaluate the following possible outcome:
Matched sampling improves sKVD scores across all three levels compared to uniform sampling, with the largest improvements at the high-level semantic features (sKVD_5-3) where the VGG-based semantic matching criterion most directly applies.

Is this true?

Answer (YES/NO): NO